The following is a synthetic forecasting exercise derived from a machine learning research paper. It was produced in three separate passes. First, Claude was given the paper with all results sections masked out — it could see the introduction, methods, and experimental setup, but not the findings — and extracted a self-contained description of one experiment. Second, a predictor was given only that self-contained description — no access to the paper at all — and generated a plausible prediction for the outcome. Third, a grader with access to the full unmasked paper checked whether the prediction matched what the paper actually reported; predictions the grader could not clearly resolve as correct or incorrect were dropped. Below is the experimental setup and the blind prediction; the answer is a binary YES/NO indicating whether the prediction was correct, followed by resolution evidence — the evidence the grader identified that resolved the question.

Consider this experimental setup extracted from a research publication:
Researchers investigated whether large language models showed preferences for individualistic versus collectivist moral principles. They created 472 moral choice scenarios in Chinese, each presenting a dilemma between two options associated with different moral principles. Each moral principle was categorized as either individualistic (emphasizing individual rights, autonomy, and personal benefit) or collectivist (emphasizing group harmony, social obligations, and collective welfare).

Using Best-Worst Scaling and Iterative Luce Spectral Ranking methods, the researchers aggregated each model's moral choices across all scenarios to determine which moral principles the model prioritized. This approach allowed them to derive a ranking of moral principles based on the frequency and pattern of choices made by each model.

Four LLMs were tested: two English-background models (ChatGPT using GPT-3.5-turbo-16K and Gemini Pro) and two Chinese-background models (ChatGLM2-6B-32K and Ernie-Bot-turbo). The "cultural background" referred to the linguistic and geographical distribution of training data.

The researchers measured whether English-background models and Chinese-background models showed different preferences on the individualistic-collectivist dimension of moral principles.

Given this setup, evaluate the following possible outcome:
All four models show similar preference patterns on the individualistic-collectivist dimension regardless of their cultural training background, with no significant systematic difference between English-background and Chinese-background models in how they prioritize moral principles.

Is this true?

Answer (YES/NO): NO